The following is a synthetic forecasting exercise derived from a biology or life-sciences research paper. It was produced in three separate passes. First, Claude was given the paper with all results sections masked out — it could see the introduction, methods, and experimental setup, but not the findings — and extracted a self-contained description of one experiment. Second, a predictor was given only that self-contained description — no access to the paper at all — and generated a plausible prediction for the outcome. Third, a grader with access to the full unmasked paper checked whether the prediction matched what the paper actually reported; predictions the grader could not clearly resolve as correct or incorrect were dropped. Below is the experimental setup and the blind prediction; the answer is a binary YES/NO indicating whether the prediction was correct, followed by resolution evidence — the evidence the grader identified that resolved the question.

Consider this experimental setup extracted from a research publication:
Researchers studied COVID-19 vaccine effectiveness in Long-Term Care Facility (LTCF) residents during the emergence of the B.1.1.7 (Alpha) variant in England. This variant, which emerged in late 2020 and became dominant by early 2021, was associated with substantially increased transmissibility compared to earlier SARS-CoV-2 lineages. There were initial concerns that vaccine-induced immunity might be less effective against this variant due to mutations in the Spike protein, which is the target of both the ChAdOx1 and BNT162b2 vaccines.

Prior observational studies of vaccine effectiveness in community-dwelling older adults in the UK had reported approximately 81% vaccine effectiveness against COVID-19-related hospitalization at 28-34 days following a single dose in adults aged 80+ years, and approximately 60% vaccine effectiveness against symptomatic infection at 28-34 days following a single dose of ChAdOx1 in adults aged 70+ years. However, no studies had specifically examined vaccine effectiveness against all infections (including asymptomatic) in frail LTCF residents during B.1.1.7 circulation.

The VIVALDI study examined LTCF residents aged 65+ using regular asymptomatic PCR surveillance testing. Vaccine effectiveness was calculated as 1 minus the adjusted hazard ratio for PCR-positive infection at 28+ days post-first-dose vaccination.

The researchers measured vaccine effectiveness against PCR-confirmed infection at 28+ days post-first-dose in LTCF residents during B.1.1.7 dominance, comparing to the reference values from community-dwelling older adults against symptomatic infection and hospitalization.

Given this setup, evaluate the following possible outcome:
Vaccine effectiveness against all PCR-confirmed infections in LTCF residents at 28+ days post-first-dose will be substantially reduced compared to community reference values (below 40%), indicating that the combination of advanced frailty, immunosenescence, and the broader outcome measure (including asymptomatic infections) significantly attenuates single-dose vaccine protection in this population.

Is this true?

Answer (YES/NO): NO